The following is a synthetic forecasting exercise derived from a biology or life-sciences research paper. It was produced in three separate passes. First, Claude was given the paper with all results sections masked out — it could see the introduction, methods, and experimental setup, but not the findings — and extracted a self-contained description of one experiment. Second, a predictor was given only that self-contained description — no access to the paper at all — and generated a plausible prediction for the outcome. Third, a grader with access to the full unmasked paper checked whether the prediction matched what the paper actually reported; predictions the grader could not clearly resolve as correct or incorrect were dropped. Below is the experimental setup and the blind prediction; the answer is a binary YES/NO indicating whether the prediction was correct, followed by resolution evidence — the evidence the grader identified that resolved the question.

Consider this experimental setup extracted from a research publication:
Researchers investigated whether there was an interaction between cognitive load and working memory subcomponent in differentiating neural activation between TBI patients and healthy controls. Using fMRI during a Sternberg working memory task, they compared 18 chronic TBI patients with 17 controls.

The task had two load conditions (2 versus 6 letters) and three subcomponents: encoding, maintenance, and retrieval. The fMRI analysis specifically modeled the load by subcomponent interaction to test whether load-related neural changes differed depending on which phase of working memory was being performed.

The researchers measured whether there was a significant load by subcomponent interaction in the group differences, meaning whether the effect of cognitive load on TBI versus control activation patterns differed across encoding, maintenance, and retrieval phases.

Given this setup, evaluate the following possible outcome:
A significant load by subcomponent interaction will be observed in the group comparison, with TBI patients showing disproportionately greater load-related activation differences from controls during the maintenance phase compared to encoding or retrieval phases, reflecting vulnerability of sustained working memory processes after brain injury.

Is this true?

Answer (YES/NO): NO